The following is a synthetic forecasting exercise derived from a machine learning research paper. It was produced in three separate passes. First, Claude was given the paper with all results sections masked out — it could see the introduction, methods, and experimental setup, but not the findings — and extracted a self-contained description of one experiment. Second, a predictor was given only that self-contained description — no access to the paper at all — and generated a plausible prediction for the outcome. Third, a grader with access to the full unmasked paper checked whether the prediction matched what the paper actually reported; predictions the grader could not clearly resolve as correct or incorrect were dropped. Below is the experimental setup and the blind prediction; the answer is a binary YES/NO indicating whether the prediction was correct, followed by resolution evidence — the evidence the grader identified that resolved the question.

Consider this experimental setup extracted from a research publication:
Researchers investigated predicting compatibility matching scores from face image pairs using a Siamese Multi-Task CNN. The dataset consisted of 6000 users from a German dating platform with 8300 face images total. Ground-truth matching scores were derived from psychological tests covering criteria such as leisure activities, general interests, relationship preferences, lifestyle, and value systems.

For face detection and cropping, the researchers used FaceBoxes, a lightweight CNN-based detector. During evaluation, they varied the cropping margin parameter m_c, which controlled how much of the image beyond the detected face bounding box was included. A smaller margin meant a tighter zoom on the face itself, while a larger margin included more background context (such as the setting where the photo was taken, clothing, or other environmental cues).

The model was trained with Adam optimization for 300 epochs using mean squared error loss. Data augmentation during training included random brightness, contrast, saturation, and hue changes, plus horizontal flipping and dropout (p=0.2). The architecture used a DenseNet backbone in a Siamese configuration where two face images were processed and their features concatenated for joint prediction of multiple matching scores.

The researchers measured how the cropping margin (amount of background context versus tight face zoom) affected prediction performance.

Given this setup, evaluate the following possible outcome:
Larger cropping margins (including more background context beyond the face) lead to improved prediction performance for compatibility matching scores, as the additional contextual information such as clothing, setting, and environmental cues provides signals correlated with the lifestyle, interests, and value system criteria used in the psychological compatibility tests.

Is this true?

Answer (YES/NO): NO